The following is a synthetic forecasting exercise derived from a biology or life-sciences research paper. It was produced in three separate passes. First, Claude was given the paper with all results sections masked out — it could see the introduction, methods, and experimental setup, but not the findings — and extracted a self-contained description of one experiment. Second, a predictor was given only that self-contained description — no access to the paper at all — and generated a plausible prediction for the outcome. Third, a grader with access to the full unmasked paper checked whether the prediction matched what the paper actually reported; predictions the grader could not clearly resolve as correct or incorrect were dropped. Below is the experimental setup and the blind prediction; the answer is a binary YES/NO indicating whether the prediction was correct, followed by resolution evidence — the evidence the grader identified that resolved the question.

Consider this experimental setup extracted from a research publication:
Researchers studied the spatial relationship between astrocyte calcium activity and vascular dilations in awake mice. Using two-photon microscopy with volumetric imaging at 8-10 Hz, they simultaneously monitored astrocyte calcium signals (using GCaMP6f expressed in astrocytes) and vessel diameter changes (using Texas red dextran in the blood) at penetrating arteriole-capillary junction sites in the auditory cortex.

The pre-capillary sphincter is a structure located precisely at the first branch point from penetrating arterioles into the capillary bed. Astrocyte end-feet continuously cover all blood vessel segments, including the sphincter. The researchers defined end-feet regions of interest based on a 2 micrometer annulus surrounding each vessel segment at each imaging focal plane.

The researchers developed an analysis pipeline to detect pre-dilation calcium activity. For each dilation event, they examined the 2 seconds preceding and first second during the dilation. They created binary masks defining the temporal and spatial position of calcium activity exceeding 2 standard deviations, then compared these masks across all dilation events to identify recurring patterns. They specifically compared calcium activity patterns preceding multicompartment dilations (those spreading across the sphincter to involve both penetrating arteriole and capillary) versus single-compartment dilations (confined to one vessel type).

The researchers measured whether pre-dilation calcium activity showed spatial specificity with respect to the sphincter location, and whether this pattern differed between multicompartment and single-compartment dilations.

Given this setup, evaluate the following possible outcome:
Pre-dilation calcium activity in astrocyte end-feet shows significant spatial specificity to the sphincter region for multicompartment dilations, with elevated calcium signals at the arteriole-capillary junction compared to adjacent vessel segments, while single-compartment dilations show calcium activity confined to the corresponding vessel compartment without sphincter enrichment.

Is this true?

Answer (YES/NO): YES